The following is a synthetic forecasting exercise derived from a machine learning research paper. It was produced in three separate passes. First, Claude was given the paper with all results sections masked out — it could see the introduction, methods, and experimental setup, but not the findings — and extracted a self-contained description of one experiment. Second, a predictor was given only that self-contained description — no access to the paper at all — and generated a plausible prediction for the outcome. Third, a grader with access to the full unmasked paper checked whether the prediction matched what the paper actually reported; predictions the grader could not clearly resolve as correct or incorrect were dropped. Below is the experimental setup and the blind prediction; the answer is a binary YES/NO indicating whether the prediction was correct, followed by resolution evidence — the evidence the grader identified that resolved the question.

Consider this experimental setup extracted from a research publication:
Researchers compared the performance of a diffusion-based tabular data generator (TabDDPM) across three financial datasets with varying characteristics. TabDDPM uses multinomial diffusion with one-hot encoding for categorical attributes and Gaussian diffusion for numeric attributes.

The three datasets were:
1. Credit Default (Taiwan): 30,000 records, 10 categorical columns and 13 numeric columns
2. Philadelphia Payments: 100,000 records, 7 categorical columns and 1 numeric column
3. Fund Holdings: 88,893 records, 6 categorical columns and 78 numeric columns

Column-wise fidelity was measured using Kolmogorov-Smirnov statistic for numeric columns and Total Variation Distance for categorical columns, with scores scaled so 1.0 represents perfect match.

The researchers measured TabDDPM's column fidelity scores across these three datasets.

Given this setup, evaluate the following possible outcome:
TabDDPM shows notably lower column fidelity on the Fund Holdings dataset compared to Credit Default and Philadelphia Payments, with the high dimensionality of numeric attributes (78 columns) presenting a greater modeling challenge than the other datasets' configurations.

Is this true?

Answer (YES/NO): YES